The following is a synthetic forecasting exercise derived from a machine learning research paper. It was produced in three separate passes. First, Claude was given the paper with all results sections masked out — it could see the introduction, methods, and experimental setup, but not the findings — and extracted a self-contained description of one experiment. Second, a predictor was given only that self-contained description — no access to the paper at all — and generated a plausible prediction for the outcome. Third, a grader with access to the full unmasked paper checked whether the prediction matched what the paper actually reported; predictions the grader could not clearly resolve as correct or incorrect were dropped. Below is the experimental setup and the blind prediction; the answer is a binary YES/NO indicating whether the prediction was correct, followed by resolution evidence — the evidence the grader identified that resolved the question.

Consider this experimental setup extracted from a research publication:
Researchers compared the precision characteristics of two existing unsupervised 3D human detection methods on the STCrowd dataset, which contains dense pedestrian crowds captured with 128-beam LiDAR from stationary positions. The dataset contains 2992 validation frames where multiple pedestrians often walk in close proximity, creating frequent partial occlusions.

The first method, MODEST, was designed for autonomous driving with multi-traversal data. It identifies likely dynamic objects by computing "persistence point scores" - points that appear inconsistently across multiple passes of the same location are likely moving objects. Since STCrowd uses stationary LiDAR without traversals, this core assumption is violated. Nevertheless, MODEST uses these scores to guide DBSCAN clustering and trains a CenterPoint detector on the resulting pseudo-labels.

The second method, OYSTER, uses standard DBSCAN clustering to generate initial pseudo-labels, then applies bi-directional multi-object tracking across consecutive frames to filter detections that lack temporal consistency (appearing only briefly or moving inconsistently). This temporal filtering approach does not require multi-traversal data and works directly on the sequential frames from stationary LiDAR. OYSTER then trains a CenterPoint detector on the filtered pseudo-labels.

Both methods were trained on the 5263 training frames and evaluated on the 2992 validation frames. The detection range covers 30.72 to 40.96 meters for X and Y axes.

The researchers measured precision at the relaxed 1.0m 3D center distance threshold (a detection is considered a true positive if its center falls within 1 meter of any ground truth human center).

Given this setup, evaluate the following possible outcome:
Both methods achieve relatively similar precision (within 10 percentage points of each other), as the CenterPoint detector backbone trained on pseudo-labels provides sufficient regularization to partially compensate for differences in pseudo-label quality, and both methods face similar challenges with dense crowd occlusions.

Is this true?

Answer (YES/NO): NO